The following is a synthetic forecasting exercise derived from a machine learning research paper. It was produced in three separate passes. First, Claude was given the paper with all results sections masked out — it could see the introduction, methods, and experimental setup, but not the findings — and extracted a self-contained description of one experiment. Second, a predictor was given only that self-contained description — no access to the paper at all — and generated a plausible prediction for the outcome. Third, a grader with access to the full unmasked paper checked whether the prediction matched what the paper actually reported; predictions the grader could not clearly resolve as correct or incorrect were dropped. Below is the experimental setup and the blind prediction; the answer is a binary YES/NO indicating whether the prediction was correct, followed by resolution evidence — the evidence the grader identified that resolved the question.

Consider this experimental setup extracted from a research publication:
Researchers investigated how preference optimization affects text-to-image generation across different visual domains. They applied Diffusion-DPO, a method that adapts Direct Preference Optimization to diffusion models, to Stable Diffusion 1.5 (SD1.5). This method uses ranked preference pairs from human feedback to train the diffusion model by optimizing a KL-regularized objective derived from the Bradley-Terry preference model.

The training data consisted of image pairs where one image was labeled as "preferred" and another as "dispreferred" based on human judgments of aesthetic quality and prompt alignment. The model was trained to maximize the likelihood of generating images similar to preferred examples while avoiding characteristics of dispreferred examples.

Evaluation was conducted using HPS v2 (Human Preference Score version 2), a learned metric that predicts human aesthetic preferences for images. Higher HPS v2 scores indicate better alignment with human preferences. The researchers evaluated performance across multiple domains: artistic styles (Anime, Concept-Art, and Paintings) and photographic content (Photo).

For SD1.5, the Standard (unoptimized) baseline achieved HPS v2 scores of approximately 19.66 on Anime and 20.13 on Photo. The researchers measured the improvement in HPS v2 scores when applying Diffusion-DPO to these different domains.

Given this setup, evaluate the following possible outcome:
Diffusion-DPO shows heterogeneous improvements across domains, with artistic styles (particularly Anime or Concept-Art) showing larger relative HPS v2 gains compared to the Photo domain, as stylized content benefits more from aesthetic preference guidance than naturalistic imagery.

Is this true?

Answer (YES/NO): YES